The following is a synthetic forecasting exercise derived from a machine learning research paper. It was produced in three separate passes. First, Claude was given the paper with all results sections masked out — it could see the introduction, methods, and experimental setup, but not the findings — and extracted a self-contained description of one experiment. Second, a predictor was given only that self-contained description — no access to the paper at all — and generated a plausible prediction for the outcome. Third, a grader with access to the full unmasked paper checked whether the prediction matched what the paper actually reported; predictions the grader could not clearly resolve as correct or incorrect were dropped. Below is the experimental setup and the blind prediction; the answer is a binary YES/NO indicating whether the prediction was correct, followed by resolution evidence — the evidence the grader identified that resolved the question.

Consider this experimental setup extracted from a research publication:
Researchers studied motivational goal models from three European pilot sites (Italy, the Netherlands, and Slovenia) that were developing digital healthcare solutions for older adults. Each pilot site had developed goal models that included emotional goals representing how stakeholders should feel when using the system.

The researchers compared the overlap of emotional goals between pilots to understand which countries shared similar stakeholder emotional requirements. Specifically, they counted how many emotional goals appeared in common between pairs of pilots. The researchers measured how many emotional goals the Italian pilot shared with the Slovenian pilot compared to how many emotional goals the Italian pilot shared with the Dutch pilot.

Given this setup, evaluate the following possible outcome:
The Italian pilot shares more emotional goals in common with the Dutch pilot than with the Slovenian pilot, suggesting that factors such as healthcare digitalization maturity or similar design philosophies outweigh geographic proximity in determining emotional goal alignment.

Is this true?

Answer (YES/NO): NO